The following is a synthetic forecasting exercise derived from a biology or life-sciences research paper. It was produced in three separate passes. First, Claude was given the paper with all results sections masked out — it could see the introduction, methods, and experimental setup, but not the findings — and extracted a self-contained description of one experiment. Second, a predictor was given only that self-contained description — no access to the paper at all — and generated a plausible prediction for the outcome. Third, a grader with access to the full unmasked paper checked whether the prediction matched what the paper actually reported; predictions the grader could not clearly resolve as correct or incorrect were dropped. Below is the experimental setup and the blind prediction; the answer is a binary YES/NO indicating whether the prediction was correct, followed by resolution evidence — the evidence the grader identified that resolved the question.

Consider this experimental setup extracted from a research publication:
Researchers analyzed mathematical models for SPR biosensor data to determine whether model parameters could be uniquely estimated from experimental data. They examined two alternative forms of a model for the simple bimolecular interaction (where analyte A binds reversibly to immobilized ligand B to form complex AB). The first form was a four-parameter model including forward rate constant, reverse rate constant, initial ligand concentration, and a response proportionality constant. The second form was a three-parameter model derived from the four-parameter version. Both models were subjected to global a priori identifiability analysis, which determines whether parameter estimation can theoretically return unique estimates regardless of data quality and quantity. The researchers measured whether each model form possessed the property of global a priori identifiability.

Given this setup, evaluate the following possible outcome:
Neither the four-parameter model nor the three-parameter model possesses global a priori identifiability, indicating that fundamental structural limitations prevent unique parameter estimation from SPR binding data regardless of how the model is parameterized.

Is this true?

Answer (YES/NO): NO